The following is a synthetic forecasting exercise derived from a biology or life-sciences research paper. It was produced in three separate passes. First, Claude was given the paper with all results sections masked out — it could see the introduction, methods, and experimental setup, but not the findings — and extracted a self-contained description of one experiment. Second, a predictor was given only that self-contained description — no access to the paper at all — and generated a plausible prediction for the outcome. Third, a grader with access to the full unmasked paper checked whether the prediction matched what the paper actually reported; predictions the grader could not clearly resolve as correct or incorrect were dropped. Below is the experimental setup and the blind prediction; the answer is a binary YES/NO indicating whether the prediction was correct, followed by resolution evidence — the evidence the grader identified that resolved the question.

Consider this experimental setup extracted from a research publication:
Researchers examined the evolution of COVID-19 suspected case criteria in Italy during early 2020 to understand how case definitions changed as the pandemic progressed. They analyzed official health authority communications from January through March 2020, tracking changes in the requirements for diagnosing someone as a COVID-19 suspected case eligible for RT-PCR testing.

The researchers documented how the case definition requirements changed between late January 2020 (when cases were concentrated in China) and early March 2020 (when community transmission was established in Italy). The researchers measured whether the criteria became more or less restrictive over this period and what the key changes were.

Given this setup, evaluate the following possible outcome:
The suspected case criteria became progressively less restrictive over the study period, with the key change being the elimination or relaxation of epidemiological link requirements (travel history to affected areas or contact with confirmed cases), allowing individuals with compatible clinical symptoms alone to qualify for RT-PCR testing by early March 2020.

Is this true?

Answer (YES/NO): NO